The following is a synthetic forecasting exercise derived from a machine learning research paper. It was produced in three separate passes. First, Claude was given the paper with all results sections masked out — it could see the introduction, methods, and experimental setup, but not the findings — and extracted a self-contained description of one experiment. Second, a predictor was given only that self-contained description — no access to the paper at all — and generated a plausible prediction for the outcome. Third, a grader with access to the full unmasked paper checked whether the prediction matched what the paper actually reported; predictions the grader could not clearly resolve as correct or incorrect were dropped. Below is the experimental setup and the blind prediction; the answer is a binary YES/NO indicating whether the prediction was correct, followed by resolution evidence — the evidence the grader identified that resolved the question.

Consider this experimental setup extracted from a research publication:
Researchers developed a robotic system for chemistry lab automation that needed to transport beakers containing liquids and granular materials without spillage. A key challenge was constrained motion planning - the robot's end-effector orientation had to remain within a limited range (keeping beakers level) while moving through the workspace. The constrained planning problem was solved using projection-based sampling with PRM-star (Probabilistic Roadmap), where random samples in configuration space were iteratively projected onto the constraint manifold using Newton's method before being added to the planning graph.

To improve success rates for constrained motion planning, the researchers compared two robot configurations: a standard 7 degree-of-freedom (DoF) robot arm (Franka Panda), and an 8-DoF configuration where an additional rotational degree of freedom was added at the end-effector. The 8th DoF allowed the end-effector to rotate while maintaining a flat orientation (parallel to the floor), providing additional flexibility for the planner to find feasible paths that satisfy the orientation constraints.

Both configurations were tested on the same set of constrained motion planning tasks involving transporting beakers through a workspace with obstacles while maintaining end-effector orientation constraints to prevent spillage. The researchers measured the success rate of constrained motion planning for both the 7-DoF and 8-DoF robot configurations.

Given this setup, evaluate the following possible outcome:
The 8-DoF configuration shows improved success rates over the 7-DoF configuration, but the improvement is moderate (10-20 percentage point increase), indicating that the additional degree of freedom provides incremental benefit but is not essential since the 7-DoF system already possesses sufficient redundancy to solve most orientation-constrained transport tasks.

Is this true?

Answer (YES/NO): YES